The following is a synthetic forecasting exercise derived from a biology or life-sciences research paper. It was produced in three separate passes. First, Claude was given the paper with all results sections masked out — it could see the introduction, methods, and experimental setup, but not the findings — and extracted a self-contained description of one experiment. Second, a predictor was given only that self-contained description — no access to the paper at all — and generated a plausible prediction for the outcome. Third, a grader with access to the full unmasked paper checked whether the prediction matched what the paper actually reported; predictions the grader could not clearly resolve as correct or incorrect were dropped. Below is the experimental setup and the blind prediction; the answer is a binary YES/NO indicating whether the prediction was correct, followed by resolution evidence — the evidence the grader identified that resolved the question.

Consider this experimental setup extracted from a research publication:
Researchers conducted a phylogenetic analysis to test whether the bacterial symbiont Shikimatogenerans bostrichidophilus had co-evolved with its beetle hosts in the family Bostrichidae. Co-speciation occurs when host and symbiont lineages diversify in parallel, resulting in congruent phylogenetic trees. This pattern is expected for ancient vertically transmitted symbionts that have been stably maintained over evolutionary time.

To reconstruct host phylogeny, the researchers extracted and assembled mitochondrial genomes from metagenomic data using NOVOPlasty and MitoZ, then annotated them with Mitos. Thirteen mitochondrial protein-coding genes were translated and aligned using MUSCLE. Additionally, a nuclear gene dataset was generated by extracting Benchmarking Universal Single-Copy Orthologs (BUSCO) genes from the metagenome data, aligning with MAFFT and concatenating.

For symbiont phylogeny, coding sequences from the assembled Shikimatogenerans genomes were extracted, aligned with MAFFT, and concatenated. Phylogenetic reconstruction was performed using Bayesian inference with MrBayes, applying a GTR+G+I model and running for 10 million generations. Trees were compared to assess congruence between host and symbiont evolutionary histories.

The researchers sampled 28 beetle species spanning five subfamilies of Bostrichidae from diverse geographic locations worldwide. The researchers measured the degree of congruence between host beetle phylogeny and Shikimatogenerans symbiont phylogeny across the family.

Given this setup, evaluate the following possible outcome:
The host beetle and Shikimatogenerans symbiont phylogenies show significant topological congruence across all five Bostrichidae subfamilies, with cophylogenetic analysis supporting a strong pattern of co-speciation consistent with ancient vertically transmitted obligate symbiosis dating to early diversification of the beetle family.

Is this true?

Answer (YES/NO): YES